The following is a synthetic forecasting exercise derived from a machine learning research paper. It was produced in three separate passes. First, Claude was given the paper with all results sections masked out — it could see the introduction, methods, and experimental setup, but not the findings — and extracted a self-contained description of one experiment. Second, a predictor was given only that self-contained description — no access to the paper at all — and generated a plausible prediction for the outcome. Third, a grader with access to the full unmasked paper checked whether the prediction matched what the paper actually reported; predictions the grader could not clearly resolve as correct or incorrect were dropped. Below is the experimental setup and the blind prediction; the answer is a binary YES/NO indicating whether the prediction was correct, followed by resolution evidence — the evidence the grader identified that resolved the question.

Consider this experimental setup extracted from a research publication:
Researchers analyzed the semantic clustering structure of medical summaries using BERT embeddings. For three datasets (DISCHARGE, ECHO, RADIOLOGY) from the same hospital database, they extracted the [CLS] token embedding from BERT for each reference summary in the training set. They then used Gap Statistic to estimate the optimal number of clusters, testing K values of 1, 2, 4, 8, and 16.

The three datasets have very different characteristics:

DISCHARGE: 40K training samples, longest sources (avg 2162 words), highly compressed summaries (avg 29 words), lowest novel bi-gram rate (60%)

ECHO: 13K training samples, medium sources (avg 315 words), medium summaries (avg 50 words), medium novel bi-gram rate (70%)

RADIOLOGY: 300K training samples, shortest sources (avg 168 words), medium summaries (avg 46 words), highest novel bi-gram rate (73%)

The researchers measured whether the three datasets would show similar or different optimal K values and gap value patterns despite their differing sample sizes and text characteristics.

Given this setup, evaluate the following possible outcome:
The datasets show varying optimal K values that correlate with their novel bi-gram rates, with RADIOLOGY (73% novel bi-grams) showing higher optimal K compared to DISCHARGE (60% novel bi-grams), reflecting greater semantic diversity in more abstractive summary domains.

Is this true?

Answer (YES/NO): NO